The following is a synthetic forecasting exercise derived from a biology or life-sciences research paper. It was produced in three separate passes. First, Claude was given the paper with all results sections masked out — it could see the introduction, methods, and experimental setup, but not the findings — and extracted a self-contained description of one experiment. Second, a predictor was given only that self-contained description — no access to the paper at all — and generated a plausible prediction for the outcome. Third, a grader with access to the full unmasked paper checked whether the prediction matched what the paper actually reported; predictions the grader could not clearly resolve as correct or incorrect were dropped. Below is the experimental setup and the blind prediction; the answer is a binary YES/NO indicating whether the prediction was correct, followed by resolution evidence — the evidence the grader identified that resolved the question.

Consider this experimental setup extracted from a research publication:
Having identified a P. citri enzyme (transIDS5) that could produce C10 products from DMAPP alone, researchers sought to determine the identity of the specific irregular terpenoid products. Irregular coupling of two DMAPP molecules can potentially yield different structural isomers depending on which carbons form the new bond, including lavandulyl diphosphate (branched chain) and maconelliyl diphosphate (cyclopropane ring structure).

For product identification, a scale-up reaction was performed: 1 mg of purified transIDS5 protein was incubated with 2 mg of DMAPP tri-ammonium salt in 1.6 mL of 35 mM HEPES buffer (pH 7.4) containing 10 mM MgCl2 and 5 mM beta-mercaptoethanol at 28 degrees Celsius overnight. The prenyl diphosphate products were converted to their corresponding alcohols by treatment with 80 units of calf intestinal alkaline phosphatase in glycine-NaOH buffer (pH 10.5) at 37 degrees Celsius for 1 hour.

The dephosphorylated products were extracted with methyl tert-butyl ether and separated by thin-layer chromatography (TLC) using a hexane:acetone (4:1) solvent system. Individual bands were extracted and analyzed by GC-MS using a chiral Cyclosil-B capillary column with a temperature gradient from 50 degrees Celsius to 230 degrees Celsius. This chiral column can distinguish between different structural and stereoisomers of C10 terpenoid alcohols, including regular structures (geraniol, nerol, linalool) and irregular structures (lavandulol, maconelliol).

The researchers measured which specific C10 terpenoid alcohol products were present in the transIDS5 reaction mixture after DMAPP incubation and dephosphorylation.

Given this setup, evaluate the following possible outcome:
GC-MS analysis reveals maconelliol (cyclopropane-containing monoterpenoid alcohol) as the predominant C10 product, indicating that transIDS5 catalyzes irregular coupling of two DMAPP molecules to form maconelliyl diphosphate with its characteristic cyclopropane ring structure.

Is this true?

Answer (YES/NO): NO